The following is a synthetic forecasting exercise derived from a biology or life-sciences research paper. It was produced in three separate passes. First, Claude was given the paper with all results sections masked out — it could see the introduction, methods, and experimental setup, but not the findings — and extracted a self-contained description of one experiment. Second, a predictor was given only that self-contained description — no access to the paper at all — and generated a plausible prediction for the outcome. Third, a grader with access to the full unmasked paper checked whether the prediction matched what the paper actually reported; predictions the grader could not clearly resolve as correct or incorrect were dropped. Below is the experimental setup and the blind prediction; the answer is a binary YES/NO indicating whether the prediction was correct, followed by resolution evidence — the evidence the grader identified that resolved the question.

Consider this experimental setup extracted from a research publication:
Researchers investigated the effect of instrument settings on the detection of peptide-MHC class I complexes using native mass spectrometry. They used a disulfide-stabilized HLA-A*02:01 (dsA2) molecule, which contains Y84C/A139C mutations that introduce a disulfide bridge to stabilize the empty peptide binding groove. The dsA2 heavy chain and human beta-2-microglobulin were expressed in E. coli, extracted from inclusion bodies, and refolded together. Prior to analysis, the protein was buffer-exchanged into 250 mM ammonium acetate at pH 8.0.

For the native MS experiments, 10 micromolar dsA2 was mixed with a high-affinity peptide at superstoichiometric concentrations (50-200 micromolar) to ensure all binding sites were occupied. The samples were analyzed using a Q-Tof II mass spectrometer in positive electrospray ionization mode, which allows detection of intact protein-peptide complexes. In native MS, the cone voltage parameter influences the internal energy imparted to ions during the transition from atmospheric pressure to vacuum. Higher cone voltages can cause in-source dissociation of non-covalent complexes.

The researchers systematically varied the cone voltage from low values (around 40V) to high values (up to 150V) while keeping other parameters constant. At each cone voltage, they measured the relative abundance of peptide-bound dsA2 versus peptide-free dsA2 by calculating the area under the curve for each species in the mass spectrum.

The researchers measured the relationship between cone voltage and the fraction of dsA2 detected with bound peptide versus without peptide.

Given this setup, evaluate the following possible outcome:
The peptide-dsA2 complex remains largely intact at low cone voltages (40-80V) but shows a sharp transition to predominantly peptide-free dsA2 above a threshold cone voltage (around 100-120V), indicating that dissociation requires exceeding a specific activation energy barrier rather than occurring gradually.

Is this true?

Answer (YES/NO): NO